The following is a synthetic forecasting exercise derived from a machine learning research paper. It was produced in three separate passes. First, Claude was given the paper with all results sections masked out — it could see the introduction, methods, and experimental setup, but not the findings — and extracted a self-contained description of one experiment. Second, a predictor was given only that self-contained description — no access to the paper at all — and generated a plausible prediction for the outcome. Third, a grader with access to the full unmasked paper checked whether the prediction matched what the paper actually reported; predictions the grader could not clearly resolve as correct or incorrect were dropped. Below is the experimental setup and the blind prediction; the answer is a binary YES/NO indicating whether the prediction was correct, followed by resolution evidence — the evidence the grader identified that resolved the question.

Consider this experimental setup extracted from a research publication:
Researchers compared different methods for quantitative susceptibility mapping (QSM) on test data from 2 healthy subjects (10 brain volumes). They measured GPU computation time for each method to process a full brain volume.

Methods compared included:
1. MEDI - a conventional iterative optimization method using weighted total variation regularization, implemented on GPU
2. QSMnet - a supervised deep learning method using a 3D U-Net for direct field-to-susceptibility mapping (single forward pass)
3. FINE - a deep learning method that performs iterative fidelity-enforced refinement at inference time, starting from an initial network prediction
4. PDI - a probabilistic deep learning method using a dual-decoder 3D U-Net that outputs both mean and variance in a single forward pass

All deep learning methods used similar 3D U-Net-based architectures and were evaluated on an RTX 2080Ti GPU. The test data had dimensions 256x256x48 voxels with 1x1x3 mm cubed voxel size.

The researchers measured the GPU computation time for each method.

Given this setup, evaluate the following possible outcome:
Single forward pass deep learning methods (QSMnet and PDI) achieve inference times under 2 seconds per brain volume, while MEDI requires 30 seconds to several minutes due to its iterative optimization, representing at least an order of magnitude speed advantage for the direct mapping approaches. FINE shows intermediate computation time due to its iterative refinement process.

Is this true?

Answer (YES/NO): NO